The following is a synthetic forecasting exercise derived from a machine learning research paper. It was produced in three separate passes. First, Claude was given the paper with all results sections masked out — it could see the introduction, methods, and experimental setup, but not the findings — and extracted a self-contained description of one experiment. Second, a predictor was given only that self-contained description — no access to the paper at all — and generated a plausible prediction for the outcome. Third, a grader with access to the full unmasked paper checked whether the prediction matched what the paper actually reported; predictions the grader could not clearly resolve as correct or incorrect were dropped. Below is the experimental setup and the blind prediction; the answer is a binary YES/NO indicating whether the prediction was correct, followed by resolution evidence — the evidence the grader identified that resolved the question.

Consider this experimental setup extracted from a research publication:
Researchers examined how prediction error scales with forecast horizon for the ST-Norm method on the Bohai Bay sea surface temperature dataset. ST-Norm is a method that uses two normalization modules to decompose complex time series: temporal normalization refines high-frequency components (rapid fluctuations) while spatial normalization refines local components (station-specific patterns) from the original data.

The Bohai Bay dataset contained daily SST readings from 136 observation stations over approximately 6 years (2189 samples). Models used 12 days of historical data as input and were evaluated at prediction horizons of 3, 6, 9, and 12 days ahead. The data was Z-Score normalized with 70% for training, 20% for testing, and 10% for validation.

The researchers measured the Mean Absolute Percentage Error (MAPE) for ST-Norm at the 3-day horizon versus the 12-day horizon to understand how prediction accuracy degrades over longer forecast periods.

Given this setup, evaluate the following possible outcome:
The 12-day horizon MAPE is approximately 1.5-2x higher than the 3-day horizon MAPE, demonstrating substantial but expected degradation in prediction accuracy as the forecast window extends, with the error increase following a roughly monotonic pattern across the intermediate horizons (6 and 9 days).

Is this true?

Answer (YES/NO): NO